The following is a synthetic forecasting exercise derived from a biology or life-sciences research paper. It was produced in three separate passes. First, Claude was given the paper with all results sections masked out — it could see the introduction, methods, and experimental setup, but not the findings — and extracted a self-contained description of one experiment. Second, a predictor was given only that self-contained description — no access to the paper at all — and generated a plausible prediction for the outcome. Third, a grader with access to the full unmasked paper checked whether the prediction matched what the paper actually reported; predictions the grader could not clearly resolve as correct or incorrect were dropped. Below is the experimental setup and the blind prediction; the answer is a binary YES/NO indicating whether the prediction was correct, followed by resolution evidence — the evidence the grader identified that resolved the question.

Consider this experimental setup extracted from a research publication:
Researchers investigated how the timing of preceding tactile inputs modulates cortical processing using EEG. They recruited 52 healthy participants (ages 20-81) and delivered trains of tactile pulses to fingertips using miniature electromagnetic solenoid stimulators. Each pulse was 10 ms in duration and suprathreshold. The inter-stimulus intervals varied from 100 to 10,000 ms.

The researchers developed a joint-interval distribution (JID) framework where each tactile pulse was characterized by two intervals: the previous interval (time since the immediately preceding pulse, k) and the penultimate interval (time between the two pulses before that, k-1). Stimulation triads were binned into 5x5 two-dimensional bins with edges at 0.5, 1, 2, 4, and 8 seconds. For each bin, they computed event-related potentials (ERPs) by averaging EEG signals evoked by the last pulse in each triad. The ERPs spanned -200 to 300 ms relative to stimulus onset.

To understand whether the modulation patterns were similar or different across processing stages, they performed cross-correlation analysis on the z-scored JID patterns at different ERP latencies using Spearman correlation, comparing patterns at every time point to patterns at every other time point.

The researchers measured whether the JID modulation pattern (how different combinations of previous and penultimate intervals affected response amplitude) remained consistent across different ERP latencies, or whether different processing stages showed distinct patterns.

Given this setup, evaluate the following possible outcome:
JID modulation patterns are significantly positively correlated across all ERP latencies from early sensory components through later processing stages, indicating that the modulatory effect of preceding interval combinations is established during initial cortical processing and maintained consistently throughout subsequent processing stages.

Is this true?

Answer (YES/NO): NO